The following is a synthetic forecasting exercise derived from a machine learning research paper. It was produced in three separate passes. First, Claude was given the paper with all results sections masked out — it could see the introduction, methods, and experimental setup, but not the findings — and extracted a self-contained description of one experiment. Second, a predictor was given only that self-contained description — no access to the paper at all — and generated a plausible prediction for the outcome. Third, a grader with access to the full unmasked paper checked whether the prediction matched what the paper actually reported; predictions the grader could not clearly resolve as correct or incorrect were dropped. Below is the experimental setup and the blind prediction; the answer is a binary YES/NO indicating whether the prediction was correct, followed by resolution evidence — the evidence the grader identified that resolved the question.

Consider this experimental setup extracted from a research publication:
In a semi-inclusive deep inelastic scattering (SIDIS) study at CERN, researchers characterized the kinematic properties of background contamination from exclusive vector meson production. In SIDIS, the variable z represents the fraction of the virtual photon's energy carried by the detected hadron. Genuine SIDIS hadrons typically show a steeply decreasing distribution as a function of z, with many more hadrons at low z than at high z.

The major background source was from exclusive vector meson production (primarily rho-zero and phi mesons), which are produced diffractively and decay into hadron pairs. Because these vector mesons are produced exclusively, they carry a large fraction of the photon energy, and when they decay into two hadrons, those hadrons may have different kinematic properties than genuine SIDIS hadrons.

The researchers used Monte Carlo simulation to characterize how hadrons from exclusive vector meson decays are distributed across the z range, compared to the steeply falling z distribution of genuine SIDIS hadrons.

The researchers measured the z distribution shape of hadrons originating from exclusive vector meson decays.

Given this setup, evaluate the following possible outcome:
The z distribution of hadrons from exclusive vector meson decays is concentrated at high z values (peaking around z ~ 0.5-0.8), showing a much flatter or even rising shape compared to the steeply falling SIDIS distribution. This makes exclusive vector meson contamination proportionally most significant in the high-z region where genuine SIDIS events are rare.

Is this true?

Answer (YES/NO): NO